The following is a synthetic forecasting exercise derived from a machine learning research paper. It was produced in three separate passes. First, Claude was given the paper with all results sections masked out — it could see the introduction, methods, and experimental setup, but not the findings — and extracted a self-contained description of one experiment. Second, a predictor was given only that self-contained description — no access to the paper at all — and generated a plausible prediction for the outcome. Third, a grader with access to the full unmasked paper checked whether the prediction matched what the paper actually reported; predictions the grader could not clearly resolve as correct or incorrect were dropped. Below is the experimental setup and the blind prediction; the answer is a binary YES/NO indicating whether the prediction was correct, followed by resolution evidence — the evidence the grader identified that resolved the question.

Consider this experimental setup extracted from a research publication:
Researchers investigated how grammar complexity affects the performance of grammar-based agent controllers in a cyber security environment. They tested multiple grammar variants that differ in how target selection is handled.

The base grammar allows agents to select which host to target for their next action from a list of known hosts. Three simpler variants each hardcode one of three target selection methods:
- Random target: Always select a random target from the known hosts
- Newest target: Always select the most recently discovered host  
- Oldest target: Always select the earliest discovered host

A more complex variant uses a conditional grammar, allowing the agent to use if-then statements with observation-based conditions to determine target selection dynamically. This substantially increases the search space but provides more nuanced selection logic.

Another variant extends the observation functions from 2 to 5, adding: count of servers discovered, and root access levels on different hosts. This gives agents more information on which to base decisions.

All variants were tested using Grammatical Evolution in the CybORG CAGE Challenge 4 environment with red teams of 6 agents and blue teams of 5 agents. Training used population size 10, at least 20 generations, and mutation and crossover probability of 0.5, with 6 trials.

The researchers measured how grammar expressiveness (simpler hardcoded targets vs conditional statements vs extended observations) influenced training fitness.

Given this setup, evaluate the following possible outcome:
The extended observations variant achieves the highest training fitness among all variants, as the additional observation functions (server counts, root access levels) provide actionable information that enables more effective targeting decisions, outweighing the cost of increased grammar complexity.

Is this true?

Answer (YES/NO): NO